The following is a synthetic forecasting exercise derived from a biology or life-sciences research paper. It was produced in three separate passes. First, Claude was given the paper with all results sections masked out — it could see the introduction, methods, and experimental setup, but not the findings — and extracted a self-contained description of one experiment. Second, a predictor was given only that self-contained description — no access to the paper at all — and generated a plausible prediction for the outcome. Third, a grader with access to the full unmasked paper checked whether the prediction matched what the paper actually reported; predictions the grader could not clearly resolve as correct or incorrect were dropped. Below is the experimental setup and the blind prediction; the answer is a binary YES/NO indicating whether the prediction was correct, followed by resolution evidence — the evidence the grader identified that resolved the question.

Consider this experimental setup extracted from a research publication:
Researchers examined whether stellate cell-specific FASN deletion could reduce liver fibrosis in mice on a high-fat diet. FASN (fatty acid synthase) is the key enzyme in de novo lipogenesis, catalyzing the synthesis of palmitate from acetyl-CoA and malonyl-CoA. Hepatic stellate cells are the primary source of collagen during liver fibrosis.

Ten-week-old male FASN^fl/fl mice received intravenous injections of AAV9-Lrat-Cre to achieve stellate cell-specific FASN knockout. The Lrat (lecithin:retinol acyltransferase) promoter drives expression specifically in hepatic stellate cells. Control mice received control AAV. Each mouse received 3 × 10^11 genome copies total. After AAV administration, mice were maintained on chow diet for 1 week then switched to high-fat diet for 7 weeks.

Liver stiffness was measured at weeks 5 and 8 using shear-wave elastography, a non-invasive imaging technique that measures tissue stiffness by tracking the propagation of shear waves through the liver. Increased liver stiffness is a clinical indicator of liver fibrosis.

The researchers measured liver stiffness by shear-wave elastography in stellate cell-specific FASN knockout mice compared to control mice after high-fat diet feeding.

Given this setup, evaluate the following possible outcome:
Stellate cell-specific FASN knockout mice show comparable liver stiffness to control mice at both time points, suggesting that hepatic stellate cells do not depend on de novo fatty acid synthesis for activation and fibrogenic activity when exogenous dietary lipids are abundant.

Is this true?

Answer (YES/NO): YES